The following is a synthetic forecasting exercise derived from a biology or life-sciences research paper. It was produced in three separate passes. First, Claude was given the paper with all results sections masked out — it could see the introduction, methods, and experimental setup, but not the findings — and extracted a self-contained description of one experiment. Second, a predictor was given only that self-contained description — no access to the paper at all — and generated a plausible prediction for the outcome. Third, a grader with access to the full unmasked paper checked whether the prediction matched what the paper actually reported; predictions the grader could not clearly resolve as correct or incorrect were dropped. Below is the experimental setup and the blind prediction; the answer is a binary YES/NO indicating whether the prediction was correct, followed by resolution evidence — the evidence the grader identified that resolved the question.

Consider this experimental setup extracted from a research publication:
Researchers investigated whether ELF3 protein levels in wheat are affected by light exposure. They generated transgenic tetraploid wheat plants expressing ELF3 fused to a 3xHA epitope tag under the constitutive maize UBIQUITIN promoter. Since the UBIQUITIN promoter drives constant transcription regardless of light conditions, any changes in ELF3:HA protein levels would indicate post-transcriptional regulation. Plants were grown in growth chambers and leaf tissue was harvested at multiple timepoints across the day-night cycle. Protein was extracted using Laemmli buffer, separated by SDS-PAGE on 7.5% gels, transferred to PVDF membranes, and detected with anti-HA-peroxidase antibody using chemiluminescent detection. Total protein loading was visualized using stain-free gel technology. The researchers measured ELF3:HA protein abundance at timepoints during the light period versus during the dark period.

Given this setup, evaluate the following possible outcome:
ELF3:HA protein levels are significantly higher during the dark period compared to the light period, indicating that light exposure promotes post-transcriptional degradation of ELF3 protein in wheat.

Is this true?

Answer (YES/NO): NO